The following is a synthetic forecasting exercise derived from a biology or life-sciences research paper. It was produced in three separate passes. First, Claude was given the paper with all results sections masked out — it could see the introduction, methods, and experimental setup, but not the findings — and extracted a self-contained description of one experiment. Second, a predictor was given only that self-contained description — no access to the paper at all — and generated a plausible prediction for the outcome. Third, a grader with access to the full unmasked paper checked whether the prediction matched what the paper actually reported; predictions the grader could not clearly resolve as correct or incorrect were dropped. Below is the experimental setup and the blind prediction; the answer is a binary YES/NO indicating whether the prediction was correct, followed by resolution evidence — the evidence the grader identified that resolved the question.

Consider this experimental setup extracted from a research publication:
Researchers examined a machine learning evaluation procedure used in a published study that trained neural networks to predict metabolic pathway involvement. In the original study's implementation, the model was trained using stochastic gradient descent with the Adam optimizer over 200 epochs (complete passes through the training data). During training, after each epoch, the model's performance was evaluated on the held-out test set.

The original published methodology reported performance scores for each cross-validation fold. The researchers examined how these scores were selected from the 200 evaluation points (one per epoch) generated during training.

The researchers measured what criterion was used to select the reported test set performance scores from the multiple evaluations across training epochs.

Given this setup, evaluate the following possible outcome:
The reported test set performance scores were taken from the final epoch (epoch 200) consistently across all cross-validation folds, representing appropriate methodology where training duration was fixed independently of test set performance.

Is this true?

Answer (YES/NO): NO